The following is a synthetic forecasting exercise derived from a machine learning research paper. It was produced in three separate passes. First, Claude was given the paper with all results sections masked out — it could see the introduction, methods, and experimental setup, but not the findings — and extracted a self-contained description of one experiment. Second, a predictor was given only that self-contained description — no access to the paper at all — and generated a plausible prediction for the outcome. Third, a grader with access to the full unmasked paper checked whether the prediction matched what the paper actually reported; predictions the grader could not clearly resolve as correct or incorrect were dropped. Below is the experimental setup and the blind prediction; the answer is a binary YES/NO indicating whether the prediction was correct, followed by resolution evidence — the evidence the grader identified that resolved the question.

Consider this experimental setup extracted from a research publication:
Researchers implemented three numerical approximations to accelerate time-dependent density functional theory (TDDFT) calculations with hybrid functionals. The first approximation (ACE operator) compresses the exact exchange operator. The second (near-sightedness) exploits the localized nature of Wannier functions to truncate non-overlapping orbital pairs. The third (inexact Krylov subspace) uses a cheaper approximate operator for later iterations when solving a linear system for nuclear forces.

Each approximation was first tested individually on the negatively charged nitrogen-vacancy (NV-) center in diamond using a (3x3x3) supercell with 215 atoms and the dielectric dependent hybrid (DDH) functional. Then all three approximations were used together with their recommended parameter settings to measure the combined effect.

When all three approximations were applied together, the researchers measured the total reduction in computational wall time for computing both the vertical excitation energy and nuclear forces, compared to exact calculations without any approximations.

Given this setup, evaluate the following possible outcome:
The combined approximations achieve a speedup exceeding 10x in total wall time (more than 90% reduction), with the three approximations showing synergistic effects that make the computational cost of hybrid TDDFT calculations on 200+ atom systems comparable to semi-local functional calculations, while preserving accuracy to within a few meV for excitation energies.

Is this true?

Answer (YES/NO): NO